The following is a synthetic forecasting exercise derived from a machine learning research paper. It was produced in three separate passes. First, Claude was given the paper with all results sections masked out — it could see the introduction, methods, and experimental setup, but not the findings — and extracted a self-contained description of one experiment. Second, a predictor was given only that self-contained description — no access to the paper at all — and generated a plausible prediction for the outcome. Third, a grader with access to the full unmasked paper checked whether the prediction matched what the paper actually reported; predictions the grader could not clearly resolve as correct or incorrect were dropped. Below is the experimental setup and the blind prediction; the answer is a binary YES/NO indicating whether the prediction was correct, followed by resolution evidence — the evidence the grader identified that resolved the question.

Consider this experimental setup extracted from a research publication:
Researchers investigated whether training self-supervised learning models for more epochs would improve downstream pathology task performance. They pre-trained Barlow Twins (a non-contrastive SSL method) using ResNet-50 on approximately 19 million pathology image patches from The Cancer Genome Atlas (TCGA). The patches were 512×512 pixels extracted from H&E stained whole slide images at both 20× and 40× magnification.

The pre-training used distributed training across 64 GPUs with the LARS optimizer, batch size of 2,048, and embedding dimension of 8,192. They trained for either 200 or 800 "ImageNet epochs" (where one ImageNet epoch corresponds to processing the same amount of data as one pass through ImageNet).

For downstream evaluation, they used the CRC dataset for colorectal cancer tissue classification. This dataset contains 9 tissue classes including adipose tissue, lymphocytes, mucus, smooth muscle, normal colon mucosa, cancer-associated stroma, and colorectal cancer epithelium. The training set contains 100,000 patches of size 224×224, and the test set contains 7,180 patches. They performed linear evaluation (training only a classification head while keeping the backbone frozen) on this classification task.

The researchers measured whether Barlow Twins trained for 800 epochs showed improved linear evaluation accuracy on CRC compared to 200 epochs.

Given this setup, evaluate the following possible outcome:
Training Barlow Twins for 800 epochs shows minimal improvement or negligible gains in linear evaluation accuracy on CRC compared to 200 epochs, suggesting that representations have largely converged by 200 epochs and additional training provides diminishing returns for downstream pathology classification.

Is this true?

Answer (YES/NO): YES